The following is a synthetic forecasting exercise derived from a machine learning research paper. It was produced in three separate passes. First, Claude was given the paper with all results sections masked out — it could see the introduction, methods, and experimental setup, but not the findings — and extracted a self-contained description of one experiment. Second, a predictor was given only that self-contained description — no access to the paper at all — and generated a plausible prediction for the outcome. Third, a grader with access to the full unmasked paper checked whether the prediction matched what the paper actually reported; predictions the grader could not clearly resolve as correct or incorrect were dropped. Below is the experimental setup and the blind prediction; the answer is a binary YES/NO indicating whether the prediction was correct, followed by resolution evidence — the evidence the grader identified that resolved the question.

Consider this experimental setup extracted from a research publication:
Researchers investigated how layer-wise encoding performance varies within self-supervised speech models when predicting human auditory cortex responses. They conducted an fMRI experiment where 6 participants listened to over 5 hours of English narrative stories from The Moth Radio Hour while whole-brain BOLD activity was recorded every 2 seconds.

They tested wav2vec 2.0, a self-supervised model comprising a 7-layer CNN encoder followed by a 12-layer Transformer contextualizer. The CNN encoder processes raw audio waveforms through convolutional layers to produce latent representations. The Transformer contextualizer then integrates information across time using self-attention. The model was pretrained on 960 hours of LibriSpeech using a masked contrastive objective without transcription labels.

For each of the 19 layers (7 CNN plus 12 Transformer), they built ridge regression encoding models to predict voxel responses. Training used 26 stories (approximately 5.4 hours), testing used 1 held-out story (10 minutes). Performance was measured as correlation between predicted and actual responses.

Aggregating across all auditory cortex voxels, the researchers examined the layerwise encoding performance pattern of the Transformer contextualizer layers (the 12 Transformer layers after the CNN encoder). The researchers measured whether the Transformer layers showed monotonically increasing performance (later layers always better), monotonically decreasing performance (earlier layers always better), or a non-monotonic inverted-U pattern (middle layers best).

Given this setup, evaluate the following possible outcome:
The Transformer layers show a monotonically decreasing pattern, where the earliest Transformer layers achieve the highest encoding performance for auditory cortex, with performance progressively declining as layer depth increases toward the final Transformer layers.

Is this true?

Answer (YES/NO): NO